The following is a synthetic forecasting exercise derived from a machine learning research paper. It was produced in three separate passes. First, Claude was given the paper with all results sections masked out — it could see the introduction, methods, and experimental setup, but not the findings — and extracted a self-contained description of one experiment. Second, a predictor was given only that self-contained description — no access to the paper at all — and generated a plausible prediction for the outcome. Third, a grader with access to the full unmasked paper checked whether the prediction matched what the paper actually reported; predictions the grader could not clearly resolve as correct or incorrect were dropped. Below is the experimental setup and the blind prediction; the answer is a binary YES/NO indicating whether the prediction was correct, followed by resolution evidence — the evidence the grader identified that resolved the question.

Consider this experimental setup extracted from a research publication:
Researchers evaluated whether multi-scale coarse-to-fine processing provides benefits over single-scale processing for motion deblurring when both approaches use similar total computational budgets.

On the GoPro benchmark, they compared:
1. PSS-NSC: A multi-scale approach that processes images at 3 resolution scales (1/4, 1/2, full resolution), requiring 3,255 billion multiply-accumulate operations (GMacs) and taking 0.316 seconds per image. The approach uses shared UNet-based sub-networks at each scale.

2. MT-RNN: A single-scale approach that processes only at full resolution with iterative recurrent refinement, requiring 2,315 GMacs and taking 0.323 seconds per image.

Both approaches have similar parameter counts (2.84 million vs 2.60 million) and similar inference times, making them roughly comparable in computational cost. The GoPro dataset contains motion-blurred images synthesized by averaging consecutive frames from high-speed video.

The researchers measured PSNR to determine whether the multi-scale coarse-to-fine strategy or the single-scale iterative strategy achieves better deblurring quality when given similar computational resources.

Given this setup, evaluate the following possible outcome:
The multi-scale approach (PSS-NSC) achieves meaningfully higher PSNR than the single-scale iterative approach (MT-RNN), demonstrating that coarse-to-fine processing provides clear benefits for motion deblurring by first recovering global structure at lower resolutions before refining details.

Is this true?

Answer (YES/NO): NO